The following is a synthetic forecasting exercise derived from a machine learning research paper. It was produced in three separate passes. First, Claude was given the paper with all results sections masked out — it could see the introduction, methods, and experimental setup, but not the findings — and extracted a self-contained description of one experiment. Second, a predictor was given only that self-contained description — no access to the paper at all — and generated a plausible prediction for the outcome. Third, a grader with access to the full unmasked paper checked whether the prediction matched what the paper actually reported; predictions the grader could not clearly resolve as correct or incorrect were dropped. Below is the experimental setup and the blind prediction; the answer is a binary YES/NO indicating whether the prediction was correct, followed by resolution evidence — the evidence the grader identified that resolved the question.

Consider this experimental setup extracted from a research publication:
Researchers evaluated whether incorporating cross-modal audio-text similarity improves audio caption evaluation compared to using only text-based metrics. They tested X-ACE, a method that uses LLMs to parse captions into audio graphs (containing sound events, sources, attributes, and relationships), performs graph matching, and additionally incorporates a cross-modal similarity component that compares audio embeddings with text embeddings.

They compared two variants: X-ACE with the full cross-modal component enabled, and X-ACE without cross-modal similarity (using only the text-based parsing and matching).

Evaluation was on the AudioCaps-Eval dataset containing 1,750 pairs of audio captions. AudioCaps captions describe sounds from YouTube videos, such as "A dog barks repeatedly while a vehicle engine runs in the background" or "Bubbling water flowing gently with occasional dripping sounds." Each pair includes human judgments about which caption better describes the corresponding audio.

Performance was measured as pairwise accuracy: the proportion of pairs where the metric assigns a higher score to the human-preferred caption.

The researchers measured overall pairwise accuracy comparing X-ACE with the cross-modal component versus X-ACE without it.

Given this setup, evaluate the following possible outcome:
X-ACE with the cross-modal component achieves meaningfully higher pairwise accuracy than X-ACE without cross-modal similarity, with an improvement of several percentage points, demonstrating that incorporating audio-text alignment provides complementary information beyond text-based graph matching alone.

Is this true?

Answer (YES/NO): YES